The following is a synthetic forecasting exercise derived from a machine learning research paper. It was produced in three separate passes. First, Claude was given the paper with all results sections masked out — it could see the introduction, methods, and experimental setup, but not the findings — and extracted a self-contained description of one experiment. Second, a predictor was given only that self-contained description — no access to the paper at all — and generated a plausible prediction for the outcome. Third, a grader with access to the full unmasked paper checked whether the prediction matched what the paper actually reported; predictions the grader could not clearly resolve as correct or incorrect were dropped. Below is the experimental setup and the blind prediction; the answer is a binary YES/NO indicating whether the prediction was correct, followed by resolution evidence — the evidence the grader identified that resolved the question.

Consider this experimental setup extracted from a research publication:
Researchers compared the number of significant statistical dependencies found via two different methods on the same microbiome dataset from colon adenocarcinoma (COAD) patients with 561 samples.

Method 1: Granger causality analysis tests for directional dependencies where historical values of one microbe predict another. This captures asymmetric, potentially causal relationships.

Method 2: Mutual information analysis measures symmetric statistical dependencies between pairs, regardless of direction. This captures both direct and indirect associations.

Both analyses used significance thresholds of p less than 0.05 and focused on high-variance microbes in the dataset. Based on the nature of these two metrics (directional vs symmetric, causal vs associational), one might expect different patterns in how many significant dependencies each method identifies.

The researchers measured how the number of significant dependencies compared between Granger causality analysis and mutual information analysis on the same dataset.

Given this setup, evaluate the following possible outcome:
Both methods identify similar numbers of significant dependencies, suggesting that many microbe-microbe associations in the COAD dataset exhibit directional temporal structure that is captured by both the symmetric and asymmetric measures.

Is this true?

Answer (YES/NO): NO